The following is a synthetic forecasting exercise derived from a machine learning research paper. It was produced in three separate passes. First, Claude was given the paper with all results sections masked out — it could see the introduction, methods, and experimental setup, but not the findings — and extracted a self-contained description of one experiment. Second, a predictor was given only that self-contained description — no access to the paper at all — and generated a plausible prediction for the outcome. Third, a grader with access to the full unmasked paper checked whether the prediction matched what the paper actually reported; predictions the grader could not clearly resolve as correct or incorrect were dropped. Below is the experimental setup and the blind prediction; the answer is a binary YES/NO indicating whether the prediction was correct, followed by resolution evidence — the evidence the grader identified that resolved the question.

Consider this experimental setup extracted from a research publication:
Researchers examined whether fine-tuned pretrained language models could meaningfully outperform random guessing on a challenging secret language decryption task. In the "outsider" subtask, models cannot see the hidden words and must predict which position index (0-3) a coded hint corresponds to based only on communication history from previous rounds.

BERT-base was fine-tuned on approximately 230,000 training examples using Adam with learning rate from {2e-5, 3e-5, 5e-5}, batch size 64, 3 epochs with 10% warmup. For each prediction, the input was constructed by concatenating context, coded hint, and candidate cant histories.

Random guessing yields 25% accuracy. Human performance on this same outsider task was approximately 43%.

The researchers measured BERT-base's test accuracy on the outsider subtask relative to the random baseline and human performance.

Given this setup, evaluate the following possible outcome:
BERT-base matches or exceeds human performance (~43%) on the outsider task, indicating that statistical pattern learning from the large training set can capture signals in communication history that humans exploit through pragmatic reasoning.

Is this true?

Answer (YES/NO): NO